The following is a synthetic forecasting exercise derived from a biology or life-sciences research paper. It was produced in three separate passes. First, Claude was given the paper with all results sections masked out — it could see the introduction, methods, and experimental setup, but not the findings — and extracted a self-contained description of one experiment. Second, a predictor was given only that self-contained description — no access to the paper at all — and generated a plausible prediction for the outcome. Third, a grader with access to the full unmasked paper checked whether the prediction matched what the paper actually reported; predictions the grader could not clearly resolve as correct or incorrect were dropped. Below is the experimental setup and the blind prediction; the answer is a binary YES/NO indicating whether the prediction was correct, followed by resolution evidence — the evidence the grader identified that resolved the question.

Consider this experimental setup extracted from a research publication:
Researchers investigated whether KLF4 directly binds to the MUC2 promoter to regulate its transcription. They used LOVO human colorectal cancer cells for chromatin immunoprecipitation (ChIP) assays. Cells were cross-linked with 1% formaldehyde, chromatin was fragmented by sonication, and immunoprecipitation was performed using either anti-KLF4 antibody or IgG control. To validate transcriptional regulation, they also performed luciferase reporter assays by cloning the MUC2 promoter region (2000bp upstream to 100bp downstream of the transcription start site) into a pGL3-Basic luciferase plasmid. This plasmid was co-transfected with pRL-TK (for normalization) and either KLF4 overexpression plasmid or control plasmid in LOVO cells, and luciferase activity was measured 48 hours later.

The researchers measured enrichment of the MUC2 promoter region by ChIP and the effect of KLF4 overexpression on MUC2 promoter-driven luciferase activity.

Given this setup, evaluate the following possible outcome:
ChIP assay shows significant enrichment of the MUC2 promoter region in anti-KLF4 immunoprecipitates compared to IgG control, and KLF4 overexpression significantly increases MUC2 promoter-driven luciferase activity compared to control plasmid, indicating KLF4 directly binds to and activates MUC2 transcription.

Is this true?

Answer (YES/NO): NO